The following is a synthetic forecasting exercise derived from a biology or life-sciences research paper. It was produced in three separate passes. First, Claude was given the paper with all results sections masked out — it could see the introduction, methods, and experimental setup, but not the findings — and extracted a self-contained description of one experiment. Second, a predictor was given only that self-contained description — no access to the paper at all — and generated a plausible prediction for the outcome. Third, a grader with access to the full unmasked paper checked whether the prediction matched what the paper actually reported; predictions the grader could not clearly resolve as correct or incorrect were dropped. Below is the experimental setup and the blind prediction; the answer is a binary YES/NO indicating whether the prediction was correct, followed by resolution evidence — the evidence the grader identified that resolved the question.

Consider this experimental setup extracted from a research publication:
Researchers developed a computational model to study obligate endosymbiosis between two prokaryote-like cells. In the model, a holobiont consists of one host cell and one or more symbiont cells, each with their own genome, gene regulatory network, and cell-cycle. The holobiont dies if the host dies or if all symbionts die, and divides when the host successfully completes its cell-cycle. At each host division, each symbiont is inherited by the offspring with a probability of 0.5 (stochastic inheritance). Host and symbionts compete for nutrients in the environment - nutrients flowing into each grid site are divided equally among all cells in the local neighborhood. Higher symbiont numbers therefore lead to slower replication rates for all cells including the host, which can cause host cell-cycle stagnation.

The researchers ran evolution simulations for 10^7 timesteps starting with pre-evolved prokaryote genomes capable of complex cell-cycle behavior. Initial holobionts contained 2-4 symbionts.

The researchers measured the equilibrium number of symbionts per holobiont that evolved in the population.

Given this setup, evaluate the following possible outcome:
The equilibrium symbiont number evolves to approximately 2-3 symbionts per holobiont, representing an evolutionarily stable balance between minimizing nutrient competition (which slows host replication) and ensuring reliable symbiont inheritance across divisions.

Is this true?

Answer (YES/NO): NO